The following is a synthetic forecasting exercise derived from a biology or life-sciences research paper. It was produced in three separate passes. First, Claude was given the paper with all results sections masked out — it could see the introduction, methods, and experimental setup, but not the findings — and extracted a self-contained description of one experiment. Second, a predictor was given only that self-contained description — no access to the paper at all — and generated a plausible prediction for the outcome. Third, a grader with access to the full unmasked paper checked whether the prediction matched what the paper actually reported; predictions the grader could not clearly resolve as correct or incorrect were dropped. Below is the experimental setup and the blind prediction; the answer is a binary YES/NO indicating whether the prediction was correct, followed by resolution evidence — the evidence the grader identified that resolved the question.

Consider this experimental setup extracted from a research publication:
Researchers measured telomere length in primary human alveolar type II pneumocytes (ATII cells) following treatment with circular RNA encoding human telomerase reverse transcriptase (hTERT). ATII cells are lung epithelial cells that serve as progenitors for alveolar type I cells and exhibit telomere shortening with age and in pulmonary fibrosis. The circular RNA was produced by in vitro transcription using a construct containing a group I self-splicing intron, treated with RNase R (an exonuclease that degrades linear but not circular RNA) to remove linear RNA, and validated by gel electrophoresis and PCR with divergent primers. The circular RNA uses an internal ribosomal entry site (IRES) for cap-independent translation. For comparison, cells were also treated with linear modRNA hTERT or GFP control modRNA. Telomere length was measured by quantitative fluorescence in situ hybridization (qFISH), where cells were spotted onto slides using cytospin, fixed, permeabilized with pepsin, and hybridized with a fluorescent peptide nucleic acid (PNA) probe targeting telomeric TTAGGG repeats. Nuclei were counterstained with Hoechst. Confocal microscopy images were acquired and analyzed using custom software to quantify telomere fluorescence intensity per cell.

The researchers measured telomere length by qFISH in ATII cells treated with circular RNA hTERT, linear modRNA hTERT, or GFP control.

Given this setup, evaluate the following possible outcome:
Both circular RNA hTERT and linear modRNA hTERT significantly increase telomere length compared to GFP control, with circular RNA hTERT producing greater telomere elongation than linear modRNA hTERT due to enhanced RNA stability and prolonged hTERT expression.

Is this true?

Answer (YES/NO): NO